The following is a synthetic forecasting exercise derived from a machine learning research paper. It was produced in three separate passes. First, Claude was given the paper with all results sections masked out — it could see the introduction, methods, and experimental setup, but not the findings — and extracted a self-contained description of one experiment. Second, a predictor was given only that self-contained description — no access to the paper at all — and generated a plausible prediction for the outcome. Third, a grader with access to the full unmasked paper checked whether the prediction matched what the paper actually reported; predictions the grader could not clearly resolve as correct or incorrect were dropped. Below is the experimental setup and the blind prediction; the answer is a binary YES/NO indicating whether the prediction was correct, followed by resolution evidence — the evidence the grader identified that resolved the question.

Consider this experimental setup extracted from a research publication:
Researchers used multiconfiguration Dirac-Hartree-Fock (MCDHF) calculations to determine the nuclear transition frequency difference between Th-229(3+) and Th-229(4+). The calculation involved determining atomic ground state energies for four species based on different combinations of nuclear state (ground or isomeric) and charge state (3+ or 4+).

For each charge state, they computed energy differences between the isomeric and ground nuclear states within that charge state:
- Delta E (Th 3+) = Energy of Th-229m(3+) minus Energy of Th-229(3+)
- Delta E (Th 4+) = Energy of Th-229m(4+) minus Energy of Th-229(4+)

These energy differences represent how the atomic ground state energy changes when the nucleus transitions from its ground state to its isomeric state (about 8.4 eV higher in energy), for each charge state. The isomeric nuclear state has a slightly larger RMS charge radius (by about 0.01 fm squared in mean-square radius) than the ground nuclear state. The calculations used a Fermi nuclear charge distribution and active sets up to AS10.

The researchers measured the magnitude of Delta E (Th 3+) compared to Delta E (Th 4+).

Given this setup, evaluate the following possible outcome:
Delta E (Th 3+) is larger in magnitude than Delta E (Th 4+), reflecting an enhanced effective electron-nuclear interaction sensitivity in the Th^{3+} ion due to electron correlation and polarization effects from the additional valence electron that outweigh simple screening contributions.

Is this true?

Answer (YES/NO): NO